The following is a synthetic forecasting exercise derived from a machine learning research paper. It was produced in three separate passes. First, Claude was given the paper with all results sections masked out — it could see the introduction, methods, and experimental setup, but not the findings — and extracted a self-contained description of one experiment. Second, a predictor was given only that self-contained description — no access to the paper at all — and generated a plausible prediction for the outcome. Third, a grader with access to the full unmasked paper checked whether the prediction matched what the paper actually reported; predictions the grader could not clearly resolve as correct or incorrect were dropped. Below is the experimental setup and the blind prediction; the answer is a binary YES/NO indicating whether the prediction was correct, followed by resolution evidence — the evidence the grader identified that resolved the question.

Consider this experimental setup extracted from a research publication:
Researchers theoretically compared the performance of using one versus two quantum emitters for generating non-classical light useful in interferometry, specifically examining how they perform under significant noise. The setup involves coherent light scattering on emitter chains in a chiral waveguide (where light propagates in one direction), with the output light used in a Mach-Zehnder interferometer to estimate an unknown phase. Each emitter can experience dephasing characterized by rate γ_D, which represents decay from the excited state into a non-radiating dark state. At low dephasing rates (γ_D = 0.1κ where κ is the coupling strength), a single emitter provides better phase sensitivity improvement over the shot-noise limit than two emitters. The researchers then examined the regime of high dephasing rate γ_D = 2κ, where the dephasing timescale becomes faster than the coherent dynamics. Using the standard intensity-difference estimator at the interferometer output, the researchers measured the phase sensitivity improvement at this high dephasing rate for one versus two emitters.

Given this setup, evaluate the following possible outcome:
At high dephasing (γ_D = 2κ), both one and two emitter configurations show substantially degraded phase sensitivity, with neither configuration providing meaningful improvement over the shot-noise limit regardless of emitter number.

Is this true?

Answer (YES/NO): NO